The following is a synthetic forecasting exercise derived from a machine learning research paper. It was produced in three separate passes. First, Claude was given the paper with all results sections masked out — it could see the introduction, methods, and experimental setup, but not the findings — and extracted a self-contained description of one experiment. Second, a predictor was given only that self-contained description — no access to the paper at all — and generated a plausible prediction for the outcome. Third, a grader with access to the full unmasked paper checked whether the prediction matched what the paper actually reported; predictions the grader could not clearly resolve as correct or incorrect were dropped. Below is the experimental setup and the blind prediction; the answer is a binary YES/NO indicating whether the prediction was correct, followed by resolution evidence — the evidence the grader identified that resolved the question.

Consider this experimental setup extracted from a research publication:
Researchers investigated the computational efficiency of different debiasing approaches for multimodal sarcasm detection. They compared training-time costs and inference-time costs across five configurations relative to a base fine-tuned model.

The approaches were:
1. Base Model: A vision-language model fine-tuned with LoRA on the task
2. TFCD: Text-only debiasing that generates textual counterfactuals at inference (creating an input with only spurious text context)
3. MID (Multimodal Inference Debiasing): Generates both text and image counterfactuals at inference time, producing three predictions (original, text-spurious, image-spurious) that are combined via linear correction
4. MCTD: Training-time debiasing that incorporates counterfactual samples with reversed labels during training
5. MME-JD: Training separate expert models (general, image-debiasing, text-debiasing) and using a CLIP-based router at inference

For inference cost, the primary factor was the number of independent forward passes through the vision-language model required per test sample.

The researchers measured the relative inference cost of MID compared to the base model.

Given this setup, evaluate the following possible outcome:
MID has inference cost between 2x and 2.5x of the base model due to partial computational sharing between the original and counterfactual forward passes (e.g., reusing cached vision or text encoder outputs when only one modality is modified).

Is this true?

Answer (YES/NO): NO